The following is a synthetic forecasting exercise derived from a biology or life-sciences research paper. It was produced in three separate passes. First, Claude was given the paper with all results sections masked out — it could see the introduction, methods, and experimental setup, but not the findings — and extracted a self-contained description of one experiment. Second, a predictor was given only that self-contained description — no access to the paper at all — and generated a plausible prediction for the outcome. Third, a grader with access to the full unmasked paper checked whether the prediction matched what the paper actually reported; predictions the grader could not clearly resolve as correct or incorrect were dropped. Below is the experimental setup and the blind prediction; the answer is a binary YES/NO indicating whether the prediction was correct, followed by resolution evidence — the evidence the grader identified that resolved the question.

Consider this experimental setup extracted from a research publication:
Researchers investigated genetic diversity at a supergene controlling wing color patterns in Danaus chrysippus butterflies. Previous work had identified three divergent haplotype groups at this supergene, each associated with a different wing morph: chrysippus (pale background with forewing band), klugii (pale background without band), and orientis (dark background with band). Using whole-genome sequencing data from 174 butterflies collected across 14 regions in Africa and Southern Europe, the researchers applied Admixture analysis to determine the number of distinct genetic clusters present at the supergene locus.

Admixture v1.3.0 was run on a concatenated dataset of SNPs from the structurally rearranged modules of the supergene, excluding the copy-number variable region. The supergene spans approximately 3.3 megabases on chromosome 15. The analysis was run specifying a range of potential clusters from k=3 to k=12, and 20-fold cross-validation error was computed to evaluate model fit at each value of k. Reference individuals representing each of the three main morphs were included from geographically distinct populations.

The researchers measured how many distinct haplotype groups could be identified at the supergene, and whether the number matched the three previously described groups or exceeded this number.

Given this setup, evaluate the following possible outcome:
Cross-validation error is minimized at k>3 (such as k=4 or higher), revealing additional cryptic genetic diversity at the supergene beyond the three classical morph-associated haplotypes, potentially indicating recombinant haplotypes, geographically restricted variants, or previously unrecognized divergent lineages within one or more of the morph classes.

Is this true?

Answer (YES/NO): YES